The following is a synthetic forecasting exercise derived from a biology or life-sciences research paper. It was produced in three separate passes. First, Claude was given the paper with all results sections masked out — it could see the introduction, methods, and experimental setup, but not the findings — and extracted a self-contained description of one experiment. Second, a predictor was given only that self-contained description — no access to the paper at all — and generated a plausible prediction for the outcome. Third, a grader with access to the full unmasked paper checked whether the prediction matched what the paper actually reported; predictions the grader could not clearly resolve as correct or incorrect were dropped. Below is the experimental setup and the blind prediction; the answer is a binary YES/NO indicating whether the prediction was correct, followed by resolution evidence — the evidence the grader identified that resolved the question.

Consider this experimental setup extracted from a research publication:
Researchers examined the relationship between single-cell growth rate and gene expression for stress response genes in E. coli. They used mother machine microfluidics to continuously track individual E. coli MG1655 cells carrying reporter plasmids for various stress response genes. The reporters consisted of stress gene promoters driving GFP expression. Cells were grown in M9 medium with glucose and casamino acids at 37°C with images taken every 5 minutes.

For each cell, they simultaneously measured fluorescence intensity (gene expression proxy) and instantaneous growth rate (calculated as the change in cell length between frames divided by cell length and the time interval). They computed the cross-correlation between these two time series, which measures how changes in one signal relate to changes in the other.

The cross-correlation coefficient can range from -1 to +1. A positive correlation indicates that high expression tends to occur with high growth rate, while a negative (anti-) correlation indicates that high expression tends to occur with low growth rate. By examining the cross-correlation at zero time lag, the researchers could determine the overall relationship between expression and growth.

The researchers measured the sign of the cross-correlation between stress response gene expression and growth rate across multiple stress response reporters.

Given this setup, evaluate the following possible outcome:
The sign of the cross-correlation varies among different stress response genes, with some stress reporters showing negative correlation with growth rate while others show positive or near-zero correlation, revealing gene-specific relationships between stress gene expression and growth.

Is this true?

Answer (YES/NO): YES